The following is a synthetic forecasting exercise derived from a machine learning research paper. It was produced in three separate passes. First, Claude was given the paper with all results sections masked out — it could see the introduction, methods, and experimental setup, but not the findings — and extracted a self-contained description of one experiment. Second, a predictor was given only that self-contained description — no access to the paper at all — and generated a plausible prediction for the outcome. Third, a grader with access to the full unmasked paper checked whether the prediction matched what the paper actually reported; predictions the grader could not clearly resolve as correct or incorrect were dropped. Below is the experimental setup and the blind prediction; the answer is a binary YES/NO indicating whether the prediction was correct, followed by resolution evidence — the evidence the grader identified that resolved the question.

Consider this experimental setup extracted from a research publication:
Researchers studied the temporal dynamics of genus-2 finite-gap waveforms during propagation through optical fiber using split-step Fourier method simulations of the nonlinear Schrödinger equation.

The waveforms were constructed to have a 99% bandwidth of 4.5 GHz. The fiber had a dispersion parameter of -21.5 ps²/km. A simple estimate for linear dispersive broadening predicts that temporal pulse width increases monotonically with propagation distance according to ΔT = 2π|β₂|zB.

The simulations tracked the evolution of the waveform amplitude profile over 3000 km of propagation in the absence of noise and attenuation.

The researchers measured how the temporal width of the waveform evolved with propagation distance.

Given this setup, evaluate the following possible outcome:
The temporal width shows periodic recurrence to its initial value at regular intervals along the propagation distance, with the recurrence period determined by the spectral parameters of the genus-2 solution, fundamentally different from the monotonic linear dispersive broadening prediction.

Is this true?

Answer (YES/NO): NO